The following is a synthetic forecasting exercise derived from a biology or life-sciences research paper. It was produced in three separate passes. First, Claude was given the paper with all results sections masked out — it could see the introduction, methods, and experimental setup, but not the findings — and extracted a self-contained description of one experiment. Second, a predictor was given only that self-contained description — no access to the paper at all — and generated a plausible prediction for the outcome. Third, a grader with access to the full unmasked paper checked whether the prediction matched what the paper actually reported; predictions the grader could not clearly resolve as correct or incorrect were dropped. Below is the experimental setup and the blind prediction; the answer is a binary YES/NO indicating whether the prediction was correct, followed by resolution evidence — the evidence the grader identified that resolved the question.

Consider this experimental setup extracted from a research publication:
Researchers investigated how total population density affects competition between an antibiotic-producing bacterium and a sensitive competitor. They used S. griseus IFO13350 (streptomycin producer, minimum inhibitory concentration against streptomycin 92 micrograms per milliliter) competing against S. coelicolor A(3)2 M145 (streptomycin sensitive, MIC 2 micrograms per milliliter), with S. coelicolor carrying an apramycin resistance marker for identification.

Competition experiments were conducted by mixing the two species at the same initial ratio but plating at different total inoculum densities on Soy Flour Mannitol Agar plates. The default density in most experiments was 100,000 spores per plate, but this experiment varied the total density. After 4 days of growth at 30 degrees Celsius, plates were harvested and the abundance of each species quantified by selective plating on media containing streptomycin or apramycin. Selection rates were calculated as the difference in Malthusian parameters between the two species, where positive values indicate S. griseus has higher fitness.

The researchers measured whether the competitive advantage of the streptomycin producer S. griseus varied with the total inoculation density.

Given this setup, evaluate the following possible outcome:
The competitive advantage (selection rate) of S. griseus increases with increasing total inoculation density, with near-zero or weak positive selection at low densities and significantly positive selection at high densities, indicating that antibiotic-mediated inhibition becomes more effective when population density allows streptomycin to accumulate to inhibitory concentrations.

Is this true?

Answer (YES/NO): YES